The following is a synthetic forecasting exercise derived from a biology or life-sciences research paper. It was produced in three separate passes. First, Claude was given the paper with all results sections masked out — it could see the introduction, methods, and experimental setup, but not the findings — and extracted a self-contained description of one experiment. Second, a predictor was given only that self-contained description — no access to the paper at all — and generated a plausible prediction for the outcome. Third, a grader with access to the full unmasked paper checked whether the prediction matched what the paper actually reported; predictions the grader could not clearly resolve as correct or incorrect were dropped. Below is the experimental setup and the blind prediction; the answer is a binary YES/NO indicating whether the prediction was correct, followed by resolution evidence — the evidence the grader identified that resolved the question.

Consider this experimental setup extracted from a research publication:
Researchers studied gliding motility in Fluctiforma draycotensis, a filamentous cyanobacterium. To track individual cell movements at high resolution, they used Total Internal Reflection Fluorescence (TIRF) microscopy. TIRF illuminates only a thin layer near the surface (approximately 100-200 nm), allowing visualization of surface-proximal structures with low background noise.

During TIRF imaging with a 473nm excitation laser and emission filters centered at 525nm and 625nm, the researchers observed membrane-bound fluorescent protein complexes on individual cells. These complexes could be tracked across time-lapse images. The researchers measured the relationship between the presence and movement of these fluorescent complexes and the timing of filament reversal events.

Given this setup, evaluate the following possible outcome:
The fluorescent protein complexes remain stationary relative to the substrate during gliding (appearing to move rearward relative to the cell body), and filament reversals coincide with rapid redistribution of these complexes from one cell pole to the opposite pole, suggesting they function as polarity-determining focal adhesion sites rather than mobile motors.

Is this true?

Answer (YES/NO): NO